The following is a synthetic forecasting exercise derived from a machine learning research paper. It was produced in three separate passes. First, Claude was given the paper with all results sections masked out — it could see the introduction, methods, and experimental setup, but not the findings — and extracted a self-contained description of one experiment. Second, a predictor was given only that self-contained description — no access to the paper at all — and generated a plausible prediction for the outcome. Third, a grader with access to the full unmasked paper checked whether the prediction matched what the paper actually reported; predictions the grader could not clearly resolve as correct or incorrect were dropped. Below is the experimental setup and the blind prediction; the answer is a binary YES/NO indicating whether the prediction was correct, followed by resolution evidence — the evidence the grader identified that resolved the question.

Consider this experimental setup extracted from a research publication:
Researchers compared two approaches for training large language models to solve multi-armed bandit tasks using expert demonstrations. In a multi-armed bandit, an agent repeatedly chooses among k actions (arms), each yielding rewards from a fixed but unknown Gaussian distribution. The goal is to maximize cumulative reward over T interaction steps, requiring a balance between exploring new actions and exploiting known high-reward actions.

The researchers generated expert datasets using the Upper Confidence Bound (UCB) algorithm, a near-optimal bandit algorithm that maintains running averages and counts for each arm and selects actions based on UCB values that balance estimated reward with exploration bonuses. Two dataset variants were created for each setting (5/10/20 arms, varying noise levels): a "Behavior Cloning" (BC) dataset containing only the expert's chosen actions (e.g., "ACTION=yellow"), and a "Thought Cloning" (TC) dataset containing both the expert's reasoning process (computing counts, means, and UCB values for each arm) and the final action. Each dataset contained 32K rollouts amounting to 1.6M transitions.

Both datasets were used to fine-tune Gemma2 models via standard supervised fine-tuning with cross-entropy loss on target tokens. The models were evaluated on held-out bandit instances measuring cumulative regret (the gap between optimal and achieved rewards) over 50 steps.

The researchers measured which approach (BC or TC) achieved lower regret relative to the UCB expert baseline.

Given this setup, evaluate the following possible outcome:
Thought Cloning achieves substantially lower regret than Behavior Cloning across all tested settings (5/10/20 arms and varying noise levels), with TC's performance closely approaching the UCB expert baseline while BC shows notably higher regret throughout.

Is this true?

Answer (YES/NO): NO